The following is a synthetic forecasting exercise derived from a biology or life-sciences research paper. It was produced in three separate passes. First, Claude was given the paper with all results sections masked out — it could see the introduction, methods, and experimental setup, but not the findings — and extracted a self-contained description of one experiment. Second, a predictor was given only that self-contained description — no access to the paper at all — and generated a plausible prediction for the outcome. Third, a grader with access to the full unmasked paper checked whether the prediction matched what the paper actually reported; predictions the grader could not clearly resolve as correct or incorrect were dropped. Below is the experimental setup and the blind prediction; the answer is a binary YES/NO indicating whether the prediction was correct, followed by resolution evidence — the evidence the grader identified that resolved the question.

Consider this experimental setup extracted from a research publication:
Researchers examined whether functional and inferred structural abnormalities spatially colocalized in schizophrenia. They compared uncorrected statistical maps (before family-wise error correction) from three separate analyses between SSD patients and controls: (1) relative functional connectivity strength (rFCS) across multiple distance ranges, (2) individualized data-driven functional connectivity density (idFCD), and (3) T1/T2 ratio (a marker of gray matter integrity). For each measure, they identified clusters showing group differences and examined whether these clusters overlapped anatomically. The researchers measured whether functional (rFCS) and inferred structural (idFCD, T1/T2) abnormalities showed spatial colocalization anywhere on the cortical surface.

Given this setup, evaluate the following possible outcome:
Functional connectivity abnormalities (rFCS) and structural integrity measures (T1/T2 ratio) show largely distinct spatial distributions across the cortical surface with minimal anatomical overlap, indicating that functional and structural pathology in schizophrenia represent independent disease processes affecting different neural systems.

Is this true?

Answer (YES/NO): NO